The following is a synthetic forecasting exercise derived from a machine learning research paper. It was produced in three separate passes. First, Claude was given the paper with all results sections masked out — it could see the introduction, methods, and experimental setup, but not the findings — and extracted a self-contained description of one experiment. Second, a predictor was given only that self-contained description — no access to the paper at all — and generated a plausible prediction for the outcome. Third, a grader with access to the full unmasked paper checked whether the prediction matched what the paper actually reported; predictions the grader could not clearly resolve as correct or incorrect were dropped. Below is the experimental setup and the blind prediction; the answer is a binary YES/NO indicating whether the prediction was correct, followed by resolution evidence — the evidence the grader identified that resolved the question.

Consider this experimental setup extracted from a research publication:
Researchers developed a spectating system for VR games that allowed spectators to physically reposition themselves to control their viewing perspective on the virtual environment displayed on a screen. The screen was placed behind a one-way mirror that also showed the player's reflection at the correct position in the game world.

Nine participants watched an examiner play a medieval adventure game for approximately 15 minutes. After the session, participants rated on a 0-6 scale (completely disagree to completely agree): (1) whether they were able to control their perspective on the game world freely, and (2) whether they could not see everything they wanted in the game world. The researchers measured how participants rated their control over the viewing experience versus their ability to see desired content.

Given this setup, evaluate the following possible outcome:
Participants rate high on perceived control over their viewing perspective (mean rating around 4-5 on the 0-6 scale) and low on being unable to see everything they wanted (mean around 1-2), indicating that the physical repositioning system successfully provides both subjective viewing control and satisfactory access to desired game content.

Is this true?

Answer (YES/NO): NO